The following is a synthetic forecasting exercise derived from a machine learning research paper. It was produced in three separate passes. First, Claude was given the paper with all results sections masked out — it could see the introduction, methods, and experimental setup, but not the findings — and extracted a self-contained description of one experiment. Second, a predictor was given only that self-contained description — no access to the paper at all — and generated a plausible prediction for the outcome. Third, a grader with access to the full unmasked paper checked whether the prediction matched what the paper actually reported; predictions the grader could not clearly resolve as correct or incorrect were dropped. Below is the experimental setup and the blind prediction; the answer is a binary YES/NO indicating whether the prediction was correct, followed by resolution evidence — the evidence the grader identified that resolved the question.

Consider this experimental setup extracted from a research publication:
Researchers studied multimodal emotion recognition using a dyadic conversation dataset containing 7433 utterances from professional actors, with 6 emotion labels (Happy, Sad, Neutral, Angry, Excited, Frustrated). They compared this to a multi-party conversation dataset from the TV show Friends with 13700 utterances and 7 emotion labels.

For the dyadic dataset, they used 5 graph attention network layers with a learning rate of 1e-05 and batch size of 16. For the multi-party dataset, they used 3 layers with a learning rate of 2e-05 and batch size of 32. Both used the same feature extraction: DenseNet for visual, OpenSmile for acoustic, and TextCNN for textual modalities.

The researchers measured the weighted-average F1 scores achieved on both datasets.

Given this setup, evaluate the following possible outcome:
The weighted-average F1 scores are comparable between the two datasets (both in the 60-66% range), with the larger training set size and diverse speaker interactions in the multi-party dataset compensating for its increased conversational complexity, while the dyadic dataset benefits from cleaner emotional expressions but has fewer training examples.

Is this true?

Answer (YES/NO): NO